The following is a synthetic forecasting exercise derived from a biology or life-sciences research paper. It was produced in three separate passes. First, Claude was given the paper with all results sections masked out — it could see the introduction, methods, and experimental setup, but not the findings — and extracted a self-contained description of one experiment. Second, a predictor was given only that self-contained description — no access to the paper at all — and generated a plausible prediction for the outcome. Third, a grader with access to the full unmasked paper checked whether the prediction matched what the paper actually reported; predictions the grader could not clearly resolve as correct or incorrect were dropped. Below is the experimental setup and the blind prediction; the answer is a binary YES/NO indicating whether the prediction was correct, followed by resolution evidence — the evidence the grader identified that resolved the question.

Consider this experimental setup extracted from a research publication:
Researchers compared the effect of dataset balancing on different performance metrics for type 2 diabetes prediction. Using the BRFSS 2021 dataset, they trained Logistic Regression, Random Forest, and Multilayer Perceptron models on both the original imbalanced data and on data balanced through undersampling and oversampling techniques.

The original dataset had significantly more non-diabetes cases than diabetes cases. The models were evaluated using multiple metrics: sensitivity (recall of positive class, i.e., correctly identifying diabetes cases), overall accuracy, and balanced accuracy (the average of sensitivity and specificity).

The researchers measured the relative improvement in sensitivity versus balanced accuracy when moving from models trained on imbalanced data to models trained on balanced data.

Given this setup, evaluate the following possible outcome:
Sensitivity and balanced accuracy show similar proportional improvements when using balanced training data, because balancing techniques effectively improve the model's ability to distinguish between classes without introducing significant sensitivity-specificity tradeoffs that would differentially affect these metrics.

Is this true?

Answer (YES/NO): NO